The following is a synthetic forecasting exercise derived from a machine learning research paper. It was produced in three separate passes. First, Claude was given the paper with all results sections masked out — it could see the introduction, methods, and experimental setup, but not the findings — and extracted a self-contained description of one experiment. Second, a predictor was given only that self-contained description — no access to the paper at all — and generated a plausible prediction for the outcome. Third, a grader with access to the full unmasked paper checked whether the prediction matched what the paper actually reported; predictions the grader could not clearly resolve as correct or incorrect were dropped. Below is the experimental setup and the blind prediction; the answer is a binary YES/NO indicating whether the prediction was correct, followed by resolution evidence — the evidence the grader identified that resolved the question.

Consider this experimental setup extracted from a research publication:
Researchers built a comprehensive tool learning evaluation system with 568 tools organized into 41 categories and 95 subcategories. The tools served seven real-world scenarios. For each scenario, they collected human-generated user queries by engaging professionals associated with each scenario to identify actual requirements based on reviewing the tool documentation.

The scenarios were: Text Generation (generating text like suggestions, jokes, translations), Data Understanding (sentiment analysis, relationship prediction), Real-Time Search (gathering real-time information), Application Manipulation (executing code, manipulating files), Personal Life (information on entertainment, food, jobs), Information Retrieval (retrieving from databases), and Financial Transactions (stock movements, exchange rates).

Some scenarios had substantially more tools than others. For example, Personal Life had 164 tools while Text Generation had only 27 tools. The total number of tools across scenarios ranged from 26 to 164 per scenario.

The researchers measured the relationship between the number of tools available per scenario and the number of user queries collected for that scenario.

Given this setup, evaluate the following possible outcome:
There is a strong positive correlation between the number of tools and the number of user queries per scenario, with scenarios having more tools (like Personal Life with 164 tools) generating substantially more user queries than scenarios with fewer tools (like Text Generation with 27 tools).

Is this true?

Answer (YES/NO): NO